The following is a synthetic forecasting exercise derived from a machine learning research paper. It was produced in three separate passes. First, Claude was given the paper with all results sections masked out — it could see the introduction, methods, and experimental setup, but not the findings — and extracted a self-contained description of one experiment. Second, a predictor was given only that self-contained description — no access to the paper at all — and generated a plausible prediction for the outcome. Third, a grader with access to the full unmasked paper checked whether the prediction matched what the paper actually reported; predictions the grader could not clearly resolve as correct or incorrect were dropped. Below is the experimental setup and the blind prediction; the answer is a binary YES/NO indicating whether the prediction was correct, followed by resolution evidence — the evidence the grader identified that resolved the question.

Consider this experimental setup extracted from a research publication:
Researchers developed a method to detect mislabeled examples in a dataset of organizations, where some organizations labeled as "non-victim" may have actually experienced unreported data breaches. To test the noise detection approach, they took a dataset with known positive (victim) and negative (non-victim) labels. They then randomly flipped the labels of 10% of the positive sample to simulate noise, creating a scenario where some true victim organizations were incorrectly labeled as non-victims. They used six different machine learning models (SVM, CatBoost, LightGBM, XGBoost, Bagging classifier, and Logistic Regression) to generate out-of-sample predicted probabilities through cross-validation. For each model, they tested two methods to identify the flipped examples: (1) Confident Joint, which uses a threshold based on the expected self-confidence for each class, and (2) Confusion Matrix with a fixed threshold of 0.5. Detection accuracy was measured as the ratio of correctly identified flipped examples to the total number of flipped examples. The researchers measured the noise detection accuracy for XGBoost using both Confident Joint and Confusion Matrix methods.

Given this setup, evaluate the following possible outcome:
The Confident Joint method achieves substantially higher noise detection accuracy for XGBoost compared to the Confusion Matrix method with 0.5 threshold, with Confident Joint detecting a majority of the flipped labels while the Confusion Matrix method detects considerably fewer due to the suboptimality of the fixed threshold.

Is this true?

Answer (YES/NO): NO